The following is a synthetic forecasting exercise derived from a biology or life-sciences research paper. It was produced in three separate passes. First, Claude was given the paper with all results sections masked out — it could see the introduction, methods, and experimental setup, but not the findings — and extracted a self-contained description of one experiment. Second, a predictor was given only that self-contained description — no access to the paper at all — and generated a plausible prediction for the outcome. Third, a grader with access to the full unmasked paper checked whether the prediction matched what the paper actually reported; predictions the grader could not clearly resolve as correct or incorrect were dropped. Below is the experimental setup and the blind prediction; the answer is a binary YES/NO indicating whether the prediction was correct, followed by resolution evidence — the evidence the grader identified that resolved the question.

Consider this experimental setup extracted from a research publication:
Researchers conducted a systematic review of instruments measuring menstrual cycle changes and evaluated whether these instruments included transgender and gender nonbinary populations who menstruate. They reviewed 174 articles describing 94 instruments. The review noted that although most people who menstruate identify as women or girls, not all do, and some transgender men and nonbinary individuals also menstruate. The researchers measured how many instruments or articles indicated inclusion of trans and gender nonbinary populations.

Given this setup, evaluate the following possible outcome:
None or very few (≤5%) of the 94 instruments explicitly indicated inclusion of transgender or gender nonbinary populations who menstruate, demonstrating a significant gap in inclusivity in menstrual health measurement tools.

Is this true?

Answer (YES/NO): YES